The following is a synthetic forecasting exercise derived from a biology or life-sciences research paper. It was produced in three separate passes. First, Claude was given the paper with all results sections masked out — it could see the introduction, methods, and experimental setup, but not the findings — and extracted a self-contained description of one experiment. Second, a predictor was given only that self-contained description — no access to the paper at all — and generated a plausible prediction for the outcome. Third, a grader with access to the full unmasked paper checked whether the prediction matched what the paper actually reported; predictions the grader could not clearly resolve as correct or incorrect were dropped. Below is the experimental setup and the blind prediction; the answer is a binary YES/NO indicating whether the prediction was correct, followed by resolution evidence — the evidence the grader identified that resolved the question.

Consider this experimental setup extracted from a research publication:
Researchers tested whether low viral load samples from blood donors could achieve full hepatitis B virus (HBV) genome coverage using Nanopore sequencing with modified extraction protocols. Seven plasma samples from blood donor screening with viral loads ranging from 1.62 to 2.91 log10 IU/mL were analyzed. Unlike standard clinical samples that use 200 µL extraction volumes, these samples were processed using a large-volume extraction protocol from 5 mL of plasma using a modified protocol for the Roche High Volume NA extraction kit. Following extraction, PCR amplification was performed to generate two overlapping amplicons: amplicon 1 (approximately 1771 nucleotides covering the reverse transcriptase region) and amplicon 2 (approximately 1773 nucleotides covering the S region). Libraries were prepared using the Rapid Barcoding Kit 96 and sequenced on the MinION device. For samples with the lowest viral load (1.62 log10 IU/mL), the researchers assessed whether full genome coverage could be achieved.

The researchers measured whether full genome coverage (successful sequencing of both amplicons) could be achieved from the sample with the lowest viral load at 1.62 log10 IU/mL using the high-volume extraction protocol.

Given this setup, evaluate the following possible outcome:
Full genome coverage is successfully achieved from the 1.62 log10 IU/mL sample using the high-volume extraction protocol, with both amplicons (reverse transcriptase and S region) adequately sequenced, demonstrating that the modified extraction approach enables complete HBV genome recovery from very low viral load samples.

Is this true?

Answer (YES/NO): YES